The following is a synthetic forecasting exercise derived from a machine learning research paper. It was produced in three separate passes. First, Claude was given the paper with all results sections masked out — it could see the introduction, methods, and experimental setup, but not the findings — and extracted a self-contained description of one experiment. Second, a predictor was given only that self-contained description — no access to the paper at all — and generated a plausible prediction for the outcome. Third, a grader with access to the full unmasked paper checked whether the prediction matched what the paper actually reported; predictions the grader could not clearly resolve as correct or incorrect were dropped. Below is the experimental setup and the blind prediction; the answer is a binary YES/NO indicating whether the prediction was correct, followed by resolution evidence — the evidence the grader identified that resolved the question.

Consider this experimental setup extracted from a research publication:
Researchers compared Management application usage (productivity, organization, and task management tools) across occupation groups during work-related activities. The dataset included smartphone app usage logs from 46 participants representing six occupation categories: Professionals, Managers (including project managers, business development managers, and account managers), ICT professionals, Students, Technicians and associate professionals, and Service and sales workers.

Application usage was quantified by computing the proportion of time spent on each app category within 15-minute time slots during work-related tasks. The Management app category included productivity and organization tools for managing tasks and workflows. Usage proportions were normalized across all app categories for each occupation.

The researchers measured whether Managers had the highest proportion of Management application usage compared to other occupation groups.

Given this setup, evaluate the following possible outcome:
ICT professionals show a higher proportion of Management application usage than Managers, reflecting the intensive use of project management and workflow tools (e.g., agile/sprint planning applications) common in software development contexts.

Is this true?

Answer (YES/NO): NO